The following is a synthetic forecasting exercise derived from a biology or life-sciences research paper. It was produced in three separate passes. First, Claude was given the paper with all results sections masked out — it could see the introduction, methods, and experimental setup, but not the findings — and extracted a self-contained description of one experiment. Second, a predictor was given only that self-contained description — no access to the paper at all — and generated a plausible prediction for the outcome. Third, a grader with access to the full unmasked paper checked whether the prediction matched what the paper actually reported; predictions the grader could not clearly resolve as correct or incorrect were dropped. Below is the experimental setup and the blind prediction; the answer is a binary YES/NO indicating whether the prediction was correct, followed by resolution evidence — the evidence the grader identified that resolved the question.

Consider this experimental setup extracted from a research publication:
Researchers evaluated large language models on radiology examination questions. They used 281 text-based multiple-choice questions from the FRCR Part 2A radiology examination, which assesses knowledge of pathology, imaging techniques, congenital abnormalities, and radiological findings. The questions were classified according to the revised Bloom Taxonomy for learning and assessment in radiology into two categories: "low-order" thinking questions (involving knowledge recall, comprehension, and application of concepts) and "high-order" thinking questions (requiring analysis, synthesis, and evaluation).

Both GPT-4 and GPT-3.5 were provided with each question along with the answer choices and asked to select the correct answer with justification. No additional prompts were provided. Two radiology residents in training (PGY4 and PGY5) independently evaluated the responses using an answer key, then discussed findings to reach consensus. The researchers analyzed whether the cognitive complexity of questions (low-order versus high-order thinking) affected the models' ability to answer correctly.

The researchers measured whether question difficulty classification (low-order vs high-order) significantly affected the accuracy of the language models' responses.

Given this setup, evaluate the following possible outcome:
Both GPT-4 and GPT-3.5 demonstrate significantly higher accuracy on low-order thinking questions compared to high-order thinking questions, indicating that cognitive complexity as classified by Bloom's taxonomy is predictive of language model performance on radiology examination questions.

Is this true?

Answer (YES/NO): NO